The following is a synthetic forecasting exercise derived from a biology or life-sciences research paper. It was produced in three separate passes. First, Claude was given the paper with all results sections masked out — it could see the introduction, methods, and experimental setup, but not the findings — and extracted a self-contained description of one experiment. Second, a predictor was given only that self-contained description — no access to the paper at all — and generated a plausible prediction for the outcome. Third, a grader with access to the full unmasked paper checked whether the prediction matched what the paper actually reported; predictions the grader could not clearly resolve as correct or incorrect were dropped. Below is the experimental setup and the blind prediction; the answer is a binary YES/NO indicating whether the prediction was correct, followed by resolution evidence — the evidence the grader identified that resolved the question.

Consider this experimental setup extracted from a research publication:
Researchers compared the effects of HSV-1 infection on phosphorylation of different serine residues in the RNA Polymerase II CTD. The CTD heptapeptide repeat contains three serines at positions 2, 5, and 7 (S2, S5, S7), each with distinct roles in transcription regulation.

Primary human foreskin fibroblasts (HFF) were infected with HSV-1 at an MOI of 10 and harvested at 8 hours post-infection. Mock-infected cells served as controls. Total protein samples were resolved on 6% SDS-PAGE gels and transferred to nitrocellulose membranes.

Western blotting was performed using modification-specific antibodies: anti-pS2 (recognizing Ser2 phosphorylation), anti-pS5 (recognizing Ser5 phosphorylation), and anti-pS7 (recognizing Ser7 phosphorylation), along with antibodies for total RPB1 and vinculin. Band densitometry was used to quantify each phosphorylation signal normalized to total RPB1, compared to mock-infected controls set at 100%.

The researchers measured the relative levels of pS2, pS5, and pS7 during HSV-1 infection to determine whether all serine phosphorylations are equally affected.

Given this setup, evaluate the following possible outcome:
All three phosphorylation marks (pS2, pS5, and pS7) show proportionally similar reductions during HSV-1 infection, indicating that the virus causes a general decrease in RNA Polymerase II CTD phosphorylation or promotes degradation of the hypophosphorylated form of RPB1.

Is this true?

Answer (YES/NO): NO